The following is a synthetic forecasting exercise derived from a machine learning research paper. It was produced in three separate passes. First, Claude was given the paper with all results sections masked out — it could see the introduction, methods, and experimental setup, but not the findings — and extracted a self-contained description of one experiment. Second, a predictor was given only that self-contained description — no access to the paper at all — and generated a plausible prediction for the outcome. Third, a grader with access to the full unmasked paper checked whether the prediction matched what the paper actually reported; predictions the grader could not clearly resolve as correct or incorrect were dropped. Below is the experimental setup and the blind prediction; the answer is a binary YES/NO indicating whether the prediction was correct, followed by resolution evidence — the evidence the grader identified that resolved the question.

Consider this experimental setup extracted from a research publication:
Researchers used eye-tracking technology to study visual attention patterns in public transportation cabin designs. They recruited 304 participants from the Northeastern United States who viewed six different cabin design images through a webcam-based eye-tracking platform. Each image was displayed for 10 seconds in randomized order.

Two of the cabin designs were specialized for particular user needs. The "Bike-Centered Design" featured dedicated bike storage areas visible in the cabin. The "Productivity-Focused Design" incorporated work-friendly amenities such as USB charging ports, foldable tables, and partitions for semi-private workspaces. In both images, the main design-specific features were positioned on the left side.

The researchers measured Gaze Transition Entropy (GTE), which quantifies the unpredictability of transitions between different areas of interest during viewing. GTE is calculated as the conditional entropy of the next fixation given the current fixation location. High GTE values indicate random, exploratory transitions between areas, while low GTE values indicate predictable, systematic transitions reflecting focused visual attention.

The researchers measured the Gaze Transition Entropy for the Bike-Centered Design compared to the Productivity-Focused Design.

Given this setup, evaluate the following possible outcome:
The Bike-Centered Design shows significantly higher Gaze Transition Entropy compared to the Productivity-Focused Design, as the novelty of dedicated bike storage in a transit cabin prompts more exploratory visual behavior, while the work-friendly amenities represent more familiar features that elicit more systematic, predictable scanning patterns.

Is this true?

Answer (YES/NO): NO